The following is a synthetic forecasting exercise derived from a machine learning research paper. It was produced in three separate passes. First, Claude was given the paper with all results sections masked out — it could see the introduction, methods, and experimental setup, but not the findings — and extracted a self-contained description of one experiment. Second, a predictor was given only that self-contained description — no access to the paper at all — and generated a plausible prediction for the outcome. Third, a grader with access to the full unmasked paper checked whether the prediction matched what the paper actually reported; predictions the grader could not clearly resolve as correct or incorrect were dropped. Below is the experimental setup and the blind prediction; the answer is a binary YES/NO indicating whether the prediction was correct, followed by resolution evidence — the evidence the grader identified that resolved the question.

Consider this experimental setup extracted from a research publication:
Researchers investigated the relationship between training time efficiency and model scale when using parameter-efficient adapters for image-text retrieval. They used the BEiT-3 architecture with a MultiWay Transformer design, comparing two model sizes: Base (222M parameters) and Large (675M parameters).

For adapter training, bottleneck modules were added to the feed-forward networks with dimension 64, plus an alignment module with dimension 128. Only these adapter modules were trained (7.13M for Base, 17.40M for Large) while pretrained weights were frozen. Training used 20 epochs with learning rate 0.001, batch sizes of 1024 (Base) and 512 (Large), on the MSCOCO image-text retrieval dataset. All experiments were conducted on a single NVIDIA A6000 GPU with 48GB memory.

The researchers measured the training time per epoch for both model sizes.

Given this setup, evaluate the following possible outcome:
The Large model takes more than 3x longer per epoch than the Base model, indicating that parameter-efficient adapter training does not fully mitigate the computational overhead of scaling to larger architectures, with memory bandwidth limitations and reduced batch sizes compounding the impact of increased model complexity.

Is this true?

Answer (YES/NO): NO